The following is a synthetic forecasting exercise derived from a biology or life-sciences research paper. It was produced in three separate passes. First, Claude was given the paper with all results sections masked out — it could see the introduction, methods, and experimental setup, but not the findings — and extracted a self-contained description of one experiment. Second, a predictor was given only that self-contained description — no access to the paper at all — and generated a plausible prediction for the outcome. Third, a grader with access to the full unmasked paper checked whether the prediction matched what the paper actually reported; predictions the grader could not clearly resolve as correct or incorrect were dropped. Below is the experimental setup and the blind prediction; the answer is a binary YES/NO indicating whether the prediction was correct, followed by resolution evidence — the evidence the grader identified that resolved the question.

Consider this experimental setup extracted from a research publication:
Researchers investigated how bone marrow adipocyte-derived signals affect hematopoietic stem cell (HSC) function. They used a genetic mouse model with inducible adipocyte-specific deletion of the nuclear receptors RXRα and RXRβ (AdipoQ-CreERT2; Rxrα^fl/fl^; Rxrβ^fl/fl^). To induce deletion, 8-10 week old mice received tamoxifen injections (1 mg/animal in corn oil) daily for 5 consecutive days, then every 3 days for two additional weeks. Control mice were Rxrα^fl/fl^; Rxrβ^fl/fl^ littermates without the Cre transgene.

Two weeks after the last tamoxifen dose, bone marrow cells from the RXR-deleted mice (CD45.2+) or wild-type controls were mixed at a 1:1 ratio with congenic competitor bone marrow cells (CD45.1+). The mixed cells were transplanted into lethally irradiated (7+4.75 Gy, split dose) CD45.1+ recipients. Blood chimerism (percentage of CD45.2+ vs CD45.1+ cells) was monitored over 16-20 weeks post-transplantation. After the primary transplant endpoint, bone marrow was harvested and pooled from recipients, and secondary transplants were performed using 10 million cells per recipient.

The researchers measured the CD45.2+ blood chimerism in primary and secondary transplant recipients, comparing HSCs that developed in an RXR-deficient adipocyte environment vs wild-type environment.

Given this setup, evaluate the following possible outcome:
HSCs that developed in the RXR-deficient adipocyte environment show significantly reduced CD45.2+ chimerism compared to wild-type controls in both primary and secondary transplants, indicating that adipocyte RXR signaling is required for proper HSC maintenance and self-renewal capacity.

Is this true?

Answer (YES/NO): NO